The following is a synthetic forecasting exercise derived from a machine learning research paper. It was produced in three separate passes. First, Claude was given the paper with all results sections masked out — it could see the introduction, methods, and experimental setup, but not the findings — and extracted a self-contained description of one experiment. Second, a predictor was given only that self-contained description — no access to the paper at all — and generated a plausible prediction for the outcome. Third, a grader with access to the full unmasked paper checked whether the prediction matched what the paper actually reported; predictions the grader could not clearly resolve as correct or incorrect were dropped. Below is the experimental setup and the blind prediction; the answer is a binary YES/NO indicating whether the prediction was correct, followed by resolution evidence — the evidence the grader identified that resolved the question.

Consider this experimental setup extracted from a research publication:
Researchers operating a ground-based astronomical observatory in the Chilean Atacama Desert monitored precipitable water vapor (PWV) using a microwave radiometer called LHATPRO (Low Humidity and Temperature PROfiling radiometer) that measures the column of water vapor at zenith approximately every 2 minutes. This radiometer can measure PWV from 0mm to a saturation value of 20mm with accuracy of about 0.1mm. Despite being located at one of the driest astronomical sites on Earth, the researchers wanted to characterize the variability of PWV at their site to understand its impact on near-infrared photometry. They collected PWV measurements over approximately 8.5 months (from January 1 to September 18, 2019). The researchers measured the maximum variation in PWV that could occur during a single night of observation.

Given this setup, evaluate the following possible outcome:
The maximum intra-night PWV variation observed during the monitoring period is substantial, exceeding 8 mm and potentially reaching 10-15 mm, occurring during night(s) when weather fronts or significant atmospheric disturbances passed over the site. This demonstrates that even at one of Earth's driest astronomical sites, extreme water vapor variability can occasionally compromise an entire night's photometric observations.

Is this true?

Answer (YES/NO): YES